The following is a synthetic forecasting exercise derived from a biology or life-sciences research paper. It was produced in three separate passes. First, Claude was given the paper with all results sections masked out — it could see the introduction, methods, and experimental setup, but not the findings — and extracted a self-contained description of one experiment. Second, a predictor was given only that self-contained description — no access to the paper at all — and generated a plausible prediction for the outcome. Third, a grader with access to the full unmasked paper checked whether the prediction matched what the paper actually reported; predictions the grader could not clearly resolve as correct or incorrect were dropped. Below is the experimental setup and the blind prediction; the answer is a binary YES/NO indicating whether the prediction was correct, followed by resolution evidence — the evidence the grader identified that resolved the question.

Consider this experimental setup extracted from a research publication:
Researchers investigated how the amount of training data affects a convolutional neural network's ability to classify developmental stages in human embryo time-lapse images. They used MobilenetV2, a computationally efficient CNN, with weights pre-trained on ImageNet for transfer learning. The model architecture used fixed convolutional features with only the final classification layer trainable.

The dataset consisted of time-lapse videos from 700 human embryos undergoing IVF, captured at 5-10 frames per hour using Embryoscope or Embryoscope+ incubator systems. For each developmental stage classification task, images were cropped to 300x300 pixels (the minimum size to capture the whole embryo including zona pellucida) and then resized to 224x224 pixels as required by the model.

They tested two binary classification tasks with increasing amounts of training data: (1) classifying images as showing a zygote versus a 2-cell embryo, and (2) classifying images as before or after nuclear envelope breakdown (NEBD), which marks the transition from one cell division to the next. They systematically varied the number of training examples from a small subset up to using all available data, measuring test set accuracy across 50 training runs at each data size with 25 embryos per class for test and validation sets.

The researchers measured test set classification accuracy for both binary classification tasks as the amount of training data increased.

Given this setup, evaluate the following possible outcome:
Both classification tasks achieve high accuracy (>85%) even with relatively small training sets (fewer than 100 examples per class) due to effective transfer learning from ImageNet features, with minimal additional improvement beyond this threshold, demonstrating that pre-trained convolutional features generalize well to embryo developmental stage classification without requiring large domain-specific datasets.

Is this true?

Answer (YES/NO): NO